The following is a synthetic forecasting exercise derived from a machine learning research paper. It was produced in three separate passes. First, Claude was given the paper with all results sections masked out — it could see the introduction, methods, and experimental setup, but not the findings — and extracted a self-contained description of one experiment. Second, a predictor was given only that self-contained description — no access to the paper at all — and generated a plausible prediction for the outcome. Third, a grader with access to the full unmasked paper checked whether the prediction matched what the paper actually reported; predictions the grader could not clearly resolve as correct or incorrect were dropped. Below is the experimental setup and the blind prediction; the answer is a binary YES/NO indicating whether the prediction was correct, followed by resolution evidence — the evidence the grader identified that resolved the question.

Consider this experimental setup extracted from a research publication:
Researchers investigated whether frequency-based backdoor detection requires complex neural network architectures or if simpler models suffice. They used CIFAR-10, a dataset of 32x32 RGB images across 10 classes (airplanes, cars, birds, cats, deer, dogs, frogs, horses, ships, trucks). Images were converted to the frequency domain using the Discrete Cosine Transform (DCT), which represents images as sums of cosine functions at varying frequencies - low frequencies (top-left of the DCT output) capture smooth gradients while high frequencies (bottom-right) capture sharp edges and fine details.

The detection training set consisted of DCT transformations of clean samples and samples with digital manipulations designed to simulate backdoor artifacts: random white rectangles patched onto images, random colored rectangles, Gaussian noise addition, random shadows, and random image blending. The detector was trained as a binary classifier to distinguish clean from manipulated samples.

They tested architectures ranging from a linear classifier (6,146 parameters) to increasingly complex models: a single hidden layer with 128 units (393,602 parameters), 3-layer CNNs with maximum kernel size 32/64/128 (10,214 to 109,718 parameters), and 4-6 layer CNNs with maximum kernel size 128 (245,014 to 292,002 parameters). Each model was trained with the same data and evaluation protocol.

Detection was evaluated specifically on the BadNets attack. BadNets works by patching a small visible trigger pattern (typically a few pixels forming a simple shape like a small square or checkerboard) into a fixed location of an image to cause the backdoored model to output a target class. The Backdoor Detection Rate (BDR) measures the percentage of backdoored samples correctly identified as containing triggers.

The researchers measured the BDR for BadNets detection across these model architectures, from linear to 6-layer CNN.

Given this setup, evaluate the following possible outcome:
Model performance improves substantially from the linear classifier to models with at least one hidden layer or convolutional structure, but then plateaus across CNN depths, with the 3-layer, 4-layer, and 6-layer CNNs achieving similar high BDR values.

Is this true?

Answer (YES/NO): NO